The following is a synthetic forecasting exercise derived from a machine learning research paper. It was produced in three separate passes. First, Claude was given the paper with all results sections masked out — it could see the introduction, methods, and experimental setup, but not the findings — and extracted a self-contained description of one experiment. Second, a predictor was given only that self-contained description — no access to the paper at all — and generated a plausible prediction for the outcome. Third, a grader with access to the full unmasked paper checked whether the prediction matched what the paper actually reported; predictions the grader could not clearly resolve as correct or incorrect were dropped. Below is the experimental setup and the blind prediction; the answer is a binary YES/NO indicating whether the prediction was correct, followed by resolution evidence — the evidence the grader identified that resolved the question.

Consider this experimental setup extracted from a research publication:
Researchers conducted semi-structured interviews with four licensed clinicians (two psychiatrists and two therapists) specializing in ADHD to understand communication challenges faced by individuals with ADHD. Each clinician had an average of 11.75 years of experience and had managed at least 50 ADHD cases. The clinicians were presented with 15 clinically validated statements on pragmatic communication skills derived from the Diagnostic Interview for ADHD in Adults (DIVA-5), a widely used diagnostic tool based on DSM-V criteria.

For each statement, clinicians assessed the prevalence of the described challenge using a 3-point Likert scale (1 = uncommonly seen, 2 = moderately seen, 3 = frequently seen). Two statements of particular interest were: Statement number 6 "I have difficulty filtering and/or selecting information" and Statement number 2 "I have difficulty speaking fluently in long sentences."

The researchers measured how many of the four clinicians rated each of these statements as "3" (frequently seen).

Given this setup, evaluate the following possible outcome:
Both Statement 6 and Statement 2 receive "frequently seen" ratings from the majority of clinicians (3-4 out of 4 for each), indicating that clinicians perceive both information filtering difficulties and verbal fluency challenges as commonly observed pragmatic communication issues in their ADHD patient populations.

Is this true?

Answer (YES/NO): YES